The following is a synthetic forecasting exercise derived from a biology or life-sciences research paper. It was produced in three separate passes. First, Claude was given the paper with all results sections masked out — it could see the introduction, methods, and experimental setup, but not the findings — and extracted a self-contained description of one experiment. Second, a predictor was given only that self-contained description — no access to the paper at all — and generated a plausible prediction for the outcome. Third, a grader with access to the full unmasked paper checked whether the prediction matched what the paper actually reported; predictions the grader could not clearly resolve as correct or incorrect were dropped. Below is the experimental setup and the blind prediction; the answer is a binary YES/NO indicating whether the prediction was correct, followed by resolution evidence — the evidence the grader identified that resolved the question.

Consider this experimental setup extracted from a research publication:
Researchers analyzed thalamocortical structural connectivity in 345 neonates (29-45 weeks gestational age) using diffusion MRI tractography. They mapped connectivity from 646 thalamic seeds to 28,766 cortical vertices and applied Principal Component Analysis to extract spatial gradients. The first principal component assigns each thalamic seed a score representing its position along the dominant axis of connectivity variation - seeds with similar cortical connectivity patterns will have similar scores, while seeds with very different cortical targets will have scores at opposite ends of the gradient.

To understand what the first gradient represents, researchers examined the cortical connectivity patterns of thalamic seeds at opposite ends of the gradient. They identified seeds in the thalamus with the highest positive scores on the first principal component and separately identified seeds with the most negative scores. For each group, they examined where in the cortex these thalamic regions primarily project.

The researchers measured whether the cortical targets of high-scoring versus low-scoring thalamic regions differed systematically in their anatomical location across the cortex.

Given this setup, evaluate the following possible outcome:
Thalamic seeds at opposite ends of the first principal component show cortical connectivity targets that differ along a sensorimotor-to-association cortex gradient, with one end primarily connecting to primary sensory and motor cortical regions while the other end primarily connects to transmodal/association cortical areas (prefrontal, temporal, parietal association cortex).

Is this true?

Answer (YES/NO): NO